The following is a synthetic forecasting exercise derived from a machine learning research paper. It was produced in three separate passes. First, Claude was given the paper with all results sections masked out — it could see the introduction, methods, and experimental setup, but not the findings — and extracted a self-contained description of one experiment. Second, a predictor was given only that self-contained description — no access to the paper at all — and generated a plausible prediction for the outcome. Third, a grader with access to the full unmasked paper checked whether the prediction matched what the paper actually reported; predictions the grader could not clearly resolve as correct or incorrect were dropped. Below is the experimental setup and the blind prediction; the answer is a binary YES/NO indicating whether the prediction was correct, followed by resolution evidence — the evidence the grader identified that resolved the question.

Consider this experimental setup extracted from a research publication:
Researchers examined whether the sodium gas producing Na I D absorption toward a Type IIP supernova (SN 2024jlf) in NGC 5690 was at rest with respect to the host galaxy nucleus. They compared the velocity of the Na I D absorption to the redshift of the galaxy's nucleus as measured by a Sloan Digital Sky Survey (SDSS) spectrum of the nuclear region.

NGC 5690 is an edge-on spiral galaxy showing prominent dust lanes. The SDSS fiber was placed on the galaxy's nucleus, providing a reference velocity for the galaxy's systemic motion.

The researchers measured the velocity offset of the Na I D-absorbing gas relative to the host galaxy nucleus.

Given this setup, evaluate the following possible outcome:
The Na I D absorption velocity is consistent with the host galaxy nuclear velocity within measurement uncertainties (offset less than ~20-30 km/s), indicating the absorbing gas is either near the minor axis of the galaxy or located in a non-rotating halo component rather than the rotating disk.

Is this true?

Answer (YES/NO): NO